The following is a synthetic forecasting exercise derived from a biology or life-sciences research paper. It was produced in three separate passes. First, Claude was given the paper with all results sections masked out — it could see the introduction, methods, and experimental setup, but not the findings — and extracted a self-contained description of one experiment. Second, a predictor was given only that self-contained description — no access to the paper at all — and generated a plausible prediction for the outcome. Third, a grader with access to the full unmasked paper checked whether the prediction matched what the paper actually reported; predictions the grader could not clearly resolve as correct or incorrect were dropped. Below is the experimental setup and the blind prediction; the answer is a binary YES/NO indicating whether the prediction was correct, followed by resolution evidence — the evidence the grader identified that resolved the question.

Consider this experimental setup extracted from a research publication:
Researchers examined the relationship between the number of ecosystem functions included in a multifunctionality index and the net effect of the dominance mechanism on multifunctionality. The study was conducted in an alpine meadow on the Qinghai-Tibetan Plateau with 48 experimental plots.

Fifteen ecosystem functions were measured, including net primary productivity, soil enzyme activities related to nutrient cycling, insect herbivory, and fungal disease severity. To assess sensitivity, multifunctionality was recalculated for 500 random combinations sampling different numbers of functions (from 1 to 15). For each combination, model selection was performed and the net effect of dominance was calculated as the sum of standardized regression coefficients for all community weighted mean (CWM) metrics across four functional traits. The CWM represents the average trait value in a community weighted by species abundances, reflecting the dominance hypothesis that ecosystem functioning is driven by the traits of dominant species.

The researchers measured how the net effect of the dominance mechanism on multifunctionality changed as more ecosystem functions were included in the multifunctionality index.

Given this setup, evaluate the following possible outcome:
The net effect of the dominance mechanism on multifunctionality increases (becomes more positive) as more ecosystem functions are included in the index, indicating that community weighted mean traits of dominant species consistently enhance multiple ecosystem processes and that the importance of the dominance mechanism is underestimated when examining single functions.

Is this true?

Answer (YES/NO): NO